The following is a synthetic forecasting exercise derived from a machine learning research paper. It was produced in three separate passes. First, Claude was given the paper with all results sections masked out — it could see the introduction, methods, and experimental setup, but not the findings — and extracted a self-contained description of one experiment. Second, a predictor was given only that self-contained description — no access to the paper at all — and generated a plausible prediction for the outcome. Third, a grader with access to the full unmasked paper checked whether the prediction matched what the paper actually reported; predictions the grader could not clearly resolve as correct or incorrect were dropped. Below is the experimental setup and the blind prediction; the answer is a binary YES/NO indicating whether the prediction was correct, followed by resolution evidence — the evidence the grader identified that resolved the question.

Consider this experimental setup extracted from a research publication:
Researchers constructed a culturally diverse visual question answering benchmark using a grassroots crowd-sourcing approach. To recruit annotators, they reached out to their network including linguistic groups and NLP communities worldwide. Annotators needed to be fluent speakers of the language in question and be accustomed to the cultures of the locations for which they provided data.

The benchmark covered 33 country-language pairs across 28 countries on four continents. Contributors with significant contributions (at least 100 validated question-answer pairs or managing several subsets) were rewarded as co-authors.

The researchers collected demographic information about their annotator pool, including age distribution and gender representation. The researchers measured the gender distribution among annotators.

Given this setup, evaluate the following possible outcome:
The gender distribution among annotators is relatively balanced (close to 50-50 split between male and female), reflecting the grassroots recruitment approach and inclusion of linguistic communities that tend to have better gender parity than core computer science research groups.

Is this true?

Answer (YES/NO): NO